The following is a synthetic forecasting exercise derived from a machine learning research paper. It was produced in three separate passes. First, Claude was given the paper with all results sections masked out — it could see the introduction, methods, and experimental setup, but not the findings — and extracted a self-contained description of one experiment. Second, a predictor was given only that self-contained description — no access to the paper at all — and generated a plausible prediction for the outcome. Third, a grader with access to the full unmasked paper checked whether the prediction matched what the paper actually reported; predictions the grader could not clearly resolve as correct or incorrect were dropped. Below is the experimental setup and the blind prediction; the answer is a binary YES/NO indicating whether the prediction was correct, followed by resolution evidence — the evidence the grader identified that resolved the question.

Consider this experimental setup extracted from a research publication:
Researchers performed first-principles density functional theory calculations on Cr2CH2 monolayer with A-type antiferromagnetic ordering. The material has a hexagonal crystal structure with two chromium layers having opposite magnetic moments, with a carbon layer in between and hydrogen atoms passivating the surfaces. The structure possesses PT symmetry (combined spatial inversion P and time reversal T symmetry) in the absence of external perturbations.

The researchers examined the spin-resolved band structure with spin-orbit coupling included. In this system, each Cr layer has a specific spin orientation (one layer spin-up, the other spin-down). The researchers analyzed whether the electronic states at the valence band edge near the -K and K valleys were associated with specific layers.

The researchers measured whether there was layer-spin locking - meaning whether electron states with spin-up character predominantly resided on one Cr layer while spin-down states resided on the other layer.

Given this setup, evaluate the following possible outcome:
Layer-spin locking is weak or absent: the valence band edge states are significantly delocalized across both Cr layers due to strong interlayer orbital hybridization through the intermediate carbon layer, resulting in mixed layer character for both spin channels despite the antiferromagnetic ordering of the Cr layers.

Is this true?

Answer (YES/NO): NO